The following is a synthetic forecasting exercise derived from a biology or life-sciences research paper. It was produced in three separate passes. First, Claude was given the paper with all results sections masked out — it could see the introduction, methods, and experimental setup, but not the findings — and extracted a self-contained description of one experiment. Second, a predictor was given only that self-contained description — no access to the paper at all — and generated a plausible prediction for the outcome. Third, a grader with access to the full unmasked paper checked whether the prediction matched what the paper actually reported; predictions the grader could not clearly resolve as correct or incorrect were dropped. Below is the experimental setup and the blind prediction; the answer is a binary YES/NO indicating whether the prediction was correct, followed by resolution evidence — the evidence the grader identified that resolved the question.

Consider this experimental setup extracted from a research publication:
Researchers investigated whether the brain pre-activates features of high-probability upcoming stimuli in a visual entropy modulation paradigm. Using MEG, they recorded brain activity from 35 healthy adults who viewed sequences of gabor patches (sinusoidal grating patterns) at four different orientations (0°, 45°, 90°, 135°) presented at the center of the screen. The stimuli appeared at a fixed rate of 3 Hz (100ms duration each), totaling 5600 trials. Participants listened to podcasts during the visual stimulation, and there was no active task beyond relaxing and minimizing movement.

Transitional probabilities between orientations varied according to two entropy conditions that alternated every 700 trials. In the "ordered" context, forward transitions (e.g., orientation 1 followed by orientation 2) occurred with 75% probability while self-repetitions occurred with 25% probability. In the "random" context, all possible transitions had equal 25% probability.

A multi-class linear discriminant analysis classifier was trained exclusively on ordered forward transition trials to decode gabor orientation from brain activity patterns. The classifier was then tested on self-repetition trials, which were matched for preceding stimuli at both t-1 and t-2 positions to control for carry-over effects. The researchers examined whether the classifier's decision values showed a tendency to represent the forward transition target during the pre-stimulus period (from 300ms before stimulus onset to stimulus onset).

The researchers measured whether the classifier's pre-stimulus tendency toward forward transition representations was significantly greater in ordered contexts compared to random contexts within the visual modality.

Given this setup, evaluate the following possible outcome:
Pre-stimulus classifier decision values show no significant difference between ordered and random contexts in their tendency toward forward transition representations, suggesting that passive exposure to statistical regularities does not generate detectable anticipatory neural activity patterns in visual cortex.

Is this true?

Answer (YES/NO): YES